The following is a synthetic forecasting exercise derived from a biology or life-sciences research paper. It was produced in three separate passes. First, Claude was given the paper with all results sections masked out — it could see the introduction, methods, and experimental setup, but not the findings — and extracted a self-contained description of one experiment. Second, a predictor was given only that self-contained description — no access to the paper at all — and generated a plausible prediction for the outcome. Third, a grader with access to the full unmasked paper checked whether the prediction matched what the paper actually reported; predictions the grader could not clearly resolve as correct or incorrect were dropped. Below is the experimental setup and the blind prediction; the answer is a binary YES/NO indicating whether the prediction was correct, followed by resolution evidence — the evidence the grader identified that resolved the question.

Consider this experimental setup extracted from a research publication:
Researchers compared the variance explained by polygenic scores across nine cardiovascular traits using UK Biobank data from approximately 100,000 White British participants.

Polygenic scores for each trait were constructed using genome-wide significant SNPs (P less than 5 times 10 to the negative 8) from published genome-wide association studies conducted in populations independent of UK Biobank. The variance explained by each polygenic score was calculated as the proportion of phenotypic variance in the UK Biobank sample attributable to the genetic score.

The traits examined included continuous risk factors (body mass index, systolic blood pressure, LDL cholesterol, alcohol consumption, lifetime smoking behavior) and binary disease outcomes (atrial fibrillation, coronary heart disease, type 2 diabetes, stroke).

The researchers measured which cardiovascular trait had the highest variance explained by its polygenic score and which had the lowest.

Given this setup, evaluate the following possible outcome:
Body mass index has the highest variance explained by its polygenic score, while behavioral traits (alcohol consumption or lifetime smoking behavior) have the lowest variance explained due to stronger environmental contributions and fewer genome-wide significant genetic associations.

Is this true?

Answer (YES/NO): NO